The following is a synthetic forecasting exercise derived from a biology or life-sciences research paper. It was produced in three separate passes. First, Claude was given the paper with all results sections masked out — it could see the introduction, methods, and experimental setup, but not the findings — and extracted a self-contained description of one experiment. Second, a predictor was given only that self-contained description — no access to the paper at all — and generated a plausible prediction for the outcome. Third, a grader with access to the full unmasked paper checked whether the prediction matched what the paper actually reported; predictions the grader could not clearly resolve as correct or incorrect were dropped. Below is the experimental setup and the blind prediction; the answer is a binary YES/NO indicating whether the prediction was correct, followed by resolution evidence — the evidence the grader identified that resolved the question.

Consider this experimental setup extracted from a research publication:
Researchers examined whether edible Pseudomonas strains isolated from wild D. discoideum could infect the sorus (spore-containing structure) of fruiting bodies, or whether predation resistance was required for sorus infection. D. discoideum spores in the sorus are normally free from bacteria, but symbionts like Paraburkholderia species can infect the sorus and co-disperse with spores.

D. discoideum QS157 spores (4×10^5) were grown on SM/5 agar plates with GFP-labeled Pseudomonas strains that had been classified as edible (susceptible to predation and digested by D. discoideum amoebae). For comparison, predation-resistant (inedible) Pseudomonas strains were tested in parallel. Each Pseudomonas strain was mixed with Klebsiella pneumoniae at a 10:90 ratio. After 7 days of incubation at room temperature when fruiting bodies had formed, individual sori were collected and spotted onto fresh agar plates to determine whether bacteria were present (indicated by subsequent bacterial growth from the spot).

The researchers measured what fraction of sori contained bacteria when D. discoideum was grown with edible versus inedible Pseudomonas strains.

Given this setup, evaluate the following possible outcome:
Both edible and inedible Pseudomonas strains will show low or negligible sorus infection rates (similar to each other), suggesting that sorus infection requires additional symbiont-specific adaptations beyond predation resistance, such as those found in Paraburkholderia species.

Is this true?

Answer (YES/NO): NO